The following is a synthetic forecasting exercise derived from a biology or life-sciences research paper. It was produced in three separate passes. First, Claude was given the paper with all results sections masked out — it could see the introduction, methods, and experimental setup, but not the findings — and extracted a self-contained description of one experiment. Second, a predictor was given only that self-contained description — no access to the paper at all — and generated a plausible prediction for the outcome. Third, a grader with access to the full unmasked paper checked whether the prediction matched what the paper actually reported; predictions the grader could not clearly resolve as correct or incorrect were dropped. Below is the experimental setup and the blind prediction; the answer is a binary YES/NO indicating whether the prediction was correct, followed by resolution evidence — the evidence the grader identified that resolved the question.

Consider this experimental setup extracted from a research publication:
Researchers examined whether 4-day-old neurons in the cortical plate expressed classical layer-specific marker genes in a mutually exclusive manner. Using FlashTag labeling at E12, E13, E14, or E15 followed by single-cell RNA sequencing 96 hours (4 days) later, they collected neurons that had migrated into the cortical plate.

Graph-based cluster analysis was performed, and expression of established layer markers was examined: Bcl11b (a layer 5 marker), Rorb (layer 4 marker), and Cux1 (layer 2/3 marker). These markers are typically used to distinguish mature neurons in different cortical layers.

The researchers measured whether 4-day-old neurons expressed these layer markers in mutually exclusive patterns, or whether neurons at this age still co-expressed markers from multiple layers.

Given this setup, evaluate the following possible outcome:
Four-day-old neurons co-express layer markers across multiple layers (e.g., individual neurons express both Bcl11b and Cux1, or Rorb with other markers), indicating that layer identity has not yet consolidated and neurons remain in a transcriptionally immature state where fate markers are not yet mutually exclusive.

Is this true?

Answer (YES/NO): NO